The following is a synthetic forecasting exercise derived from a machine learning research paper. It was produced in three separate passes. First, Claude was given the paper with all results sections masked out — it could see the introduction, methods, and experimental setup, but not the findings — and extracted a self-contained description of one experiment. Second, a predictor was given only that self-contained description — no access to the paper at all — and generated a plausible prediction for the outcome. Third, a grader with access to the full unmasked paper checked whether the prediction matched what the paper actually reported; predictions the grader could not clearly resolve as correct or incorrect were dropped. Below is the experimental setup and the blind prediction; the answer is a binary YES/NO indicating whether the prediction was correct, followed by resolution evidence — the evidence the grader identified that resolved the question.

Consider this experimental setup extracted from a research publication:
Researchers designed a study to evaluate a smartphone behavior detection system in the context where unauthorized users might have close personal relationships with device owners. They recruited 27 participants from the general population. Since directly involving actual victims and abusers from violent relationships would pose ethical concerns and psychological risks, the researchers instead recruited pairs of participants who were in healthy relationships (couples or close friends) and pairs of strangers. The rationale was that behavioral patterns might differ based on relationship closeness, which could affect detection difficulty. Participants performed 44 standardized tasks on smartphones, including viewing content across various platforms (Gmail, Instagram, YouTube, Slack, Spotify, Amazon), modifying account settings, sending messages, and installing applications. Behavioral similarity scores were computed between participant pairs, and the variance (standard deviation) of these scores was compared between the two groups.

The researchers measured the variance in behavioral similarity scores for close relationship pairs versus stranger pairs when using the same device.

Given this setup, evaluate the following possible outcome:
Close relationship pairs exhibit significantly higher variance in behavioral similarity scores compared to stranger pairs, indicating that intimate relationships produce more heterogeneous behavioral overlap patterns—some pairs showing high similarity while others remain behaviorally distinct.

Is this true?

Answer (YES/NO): NO